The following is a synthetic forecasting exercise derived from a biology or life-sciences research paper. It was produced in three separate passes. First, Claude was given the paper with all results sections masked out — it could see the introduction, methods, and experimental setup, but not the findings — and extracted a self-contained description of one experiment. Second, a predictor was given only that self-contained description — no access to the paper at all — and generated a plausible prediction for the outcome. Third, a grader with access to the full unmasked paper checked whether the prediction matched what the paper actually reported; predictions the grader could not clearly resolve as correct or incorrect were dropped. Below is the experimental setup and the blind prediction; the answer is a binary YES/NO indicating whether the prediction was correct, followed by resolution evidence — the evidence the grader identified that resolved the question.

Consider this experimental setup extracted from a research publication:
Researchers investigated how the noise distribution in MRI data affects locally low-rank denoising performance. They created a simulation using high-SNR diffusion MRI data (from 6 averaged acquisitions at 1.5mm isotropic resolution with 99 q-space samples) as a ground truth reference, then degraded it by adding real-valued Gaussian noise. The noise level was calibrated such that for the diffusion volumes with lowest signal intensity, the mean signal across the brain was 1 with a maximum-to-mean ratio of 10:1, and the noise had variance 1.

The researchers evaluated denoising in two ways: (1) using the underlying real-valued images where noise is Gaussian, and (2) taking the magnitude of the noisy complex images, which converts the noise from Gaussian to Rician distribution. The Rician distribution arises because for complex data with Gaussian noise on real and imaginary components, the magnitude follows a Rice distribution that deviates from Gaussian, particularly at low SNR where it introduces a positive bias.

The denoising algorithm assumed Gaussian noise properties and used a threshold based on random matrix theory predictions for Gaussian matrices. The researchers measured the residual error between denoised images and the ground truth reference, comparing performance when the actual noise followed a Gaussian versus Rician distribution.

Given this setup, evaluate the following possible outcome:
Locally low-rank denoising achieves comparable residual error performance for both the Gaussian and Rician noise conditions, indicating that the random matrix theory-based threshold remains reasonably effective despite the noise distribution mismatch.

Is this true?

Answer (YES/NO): YES